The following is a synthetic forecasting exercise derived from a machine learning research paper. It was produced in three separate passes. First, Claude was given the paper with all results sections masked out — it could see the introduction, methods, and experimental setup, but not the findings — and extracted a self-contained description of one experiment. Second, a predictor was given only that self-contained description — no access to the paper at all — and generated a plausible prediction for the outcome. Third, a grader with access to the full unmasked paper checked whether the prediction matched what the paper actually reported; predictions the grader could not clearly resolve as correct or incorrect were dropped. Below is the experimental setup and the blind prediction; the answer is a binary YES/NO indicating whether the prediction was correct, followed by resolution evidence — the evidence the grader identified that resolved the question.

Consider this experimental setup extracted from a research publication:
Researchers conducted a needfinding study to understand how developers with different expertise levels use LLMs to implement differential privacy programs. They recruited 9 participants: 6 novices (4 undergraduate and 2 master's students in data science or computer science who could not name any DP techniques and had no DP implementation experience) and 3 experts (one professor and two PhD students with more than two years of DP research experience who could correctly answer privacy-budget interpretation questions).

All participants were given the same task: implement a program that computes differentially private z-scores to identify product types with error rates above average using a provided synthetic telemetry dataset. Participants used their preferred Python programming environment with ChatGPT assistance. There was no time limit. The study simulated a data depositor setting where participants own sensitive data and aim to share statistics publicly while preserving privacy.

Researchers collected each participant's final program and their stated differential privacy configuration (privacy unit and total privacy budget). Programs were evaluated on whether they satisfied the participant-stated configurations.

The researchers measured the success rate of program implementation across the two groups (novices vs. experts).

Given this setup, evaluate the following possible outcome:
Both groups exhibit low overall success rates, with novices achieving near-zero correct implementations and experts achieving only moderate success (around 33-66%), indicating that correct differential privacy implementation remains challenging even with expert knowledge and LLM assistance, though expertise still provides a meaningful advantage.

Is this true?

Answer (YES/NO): NO